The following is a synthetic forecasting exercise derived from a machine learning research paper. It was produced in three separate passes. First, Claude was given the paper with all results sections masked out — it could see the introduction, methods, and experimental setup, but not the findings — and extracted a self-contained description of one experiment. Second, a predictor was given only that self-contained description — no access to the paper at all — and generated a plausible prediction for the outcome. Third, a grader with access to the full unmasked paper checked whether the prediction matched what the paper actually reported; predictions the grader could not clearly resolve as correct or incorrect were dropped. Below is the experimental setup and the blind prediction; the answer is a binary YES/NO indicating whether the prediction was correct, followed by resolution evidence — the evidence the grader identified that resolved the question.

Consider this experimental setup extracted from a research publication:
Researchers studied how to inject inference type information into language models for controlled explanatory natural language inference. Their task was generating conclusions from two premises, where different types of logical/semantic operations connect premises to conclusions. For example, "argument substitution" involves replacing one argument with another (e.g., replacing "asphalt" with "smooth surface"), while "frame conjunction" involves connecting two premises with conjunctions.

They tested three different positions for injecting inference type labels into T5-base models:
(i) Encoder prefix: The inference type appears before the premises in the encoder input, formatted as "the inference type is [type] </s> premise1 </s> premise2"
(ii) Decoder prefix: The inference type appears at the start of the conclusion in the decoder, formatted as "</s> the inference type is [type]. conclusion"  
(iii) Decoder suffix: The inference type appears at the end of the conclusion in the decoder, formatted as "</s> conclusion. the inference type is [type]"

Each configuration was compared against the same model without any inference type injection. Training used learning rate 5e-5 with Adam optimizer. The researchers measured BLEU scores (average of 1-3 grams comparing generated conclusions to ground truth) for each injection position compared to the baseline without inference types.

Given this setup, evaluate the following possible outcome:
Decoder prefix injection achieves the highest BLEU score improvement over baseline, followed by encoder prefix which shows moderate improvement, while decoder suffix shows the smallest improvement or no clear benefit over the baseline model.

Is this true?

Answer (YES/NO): NO